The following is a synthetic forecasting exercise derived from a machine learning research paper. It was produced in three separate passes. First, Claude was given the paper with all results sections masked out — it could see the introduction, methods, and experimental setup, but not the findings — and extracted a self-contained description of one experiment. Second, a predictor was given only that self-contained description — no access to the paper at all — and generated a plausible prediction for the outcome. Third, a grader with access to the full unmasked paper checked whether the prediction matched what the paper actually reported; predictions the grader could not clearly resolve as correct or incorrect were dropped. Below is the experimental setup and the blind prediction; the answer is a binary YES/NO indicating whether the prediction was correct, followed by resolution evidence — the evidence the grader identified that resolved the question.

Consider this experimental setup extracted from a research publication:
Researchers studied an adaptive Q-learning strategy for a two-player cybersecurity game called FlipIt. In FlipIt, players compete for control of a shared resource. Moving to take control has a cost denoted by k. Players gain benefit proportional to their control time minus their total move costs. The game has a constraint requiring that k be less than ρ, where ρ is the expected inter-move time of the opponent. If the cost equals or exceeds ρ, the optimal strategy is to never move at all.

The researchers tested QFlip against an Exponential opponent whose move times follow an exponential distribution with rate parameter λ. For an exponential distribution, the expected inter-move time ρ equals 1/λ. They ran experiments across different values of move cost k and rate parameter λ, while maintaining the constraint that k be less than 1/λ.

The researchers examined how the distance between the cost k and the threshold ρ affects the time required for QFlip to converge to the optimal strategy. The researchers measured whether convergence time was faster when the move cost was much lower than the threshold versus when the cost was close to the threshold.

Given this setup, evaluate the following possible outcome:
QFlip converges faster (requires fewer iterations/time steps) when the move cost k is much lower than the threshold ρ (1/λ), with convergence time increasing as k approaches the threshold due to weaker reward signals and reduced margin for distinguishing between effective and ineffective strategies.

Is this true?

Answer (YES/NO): YES